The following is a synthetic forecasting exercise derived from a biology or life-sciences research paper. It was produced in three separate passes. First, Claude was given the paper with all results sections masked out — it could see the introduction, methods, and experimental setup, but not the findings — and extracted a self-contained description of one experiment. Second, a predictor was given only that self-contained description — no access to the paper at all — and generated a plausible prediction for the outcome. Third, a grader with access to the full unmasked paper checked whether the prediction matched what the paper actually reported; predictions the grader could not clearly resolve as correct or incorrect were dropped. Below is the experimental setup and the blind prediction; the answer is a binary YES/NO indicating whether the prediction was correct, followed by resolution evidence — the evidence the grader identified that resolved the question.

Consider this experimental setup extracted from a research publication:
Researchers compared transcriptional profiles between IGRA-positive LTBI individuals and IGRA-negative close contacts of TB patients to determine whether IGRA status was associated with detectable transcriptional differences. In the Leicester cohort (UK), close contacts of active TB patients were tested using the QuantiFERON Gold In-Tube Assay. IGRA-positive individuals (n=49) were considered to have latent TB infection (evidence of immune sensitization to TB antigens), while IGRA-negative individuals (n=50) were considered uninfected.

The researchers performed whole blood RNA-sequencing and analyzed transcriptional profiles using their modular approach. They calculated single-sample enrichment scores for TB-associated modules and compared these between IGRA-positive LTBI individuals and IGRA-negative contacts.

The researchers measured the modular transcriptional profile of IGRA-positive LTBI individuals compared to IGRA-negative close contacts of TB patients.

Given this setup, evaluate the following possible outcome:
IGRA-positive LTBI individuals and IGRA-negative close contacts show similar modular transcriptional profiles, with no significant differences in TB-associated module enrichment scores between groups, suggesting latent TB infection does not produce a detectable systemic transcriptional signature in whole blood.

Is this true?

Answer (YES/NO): NO